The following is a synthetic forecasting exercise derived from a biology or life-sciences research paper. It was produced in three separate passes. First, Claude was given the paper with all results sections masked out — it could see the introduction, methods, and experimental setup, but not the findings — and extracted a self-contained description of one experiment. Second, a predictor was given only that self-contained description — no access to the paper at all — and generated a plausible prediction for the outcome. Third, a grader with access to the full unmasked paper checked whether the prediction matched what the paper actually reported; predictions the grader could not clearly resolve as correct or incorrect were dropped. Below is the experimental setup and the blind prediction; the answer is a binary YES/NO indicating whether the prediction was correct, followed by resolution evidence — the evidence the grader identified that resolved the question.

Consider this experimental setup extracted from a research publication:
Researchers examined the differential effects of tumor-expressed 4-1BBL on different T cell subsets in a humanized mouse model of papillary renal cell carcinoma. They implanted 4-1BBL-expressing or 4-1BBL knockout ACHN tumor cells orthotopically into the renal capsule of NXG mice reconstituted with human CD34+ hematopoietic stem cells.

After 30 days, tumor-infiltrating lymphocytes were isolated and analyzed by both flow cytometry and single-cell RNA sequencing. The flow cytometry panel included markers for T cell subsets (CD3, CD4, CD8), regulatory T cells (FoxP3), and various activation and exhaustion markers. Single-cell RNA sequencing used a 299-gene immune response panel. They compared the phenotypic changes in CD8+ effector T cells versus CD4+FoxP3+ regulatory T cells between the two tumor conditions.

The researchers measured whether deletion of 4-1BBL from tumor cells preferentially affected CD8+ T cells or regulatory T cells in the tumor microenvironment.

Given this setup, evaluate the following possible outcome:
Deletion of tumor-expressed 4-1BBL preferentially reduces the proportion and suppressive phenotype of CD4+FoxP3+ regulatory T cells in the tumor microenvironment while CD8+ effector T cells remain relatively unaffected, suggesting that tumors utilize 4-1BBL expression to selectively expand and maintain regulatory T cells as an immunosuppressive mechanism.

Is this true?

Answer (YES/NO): NO